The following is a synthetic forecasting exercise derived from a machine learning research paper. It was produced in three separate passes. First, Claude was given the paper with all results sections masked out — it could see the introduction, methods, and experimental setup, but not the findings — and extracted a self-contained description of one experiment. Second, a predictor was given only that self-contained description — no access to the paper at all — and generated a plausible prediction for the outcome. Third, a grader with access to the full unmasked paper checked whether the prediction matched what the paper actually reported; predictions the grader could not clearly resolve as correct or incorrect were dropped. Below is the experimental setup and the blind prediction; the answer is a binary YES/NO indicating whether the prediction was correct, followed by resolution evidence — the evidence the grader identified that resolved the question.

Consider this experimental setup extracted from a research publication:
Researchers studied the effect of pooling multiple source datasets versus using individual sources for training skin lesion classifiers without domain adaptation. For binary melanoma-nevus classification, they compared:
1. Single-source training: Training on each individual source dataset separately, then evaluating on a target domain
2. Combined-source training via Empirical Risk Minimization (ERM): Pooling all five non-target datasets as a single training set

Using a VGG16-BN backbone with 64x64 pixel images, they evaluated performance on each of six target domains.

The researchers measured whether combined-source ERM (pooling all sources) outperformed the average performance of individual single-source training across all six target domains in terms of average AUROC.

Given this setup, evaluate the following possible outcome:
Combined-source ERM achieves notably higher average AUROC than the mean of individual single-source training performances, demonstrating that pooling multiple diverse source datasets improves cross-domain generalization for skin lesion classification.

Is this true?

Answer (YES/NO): YES